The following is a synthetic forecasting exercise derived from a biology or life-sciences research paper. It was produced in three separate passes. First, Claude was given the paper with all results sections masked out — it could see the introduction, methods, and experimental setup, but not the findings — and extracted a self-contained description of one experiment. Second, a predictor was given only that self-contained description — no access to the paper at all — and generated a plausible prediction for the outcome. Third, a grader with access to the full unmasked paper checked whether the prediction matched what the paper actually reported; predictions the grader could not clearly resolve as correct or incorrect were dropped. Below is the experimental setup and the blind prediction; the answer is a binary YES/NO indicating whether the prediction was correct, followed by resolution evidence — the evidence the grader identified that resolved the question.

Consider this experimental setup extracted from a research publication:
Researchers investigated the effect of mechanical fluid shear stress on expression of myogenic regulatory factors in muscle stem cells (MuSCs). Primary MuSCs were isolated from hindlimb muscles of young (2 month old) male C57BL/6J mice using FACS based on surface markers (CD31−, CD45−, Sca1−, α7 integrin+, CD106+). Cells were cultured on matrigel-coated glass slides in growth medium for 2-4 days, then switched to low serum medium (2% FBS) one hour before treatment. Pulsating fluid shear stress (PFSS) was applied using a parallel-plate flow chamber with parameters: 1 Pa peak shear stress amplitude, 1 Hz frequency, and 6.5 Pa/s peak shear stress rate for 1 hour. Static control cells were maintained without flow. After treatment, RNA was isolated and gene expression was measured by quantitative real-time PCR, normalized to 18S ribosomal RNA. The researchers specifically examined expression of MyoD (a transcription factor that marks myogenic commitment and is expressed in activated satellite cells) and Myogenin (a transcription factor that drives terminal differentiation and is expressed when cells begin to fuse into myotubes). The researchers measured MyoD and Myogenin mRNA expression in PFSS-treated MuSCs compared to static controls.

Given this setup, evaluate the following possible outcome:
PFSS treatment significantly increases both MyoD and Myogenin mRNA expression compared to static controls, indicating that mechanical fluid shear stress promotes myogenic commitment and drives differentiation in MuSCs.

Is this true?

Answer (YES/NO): NO